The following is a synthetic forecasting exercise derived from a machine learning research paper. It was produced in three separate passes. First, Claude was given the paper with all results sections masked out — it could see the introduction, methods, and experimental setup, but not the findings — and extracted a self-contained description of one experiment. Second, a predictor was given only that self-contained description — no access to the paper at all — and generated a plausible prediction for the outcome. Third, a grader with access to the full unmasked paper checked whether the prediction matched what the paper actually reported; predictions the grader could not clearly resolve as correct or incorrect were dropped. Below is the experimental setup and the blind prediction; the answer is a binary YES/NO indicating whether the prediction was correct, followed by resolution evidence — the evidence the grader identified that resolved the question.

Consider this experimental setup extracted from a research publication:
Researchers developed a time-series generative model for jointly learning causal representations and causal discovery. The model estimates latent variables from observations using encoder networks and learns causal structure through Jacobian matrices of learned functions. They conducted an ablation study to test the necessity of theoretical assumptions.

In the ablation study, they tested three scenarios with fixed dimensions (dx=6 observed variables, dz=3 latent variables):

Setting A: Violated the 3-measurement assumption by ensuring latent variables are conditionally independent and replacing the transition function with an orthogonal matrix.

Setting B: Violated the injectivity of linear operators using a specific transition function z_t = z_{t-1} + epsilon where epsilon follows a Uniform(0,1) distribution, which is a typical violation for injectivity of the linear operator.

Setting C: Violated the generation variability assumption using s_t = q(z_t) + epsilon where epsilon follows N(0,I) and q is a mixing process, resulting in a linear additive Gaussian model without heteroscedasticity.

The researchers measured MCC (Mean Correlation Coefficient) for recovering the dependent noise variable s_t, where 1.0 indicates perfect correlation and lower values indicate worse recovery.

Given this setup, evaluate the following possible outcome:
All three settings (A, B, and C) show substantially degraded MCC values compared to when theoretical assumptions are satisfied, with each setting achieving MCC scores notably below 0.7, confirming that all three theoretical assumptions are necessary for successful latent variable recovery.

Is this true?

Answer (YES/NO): NO